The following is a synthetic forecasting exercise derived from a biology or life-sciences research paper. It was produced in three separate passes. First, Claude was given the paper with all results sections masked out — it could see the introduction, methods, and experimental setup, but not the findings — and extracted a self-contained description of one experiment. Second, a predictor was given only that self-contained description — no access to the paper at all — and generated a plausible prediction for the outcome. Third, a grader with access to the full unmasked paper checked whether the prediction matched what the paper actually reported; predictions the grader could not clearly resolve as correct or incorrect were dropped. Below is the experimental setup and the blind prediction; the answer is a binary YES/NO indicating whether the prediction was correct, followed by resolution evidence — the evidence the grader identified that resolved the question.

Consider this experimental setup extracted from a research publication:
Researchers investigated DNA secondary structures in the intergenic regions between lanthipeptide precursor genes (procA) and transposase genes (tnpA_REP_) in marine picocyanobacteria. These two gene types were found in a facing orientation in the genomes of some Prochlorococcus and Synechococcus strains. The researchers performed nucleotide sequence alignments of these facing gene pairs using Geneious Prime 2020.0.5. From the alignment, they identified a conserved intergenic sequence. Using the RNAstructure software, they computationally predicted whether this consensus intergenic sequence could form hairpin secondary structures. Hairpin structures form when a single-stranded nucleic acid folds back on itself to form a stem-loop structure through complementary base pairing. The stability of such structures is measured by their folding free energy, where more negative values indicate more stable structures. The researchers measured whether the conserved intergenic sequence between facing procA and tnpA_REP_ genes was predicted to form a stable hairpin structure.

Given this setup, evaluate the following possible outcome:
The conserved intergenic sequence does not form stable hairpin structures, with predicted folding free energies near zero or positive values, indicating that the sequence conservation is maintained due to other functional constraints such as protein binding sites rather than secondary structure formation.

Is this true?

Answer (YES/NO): NO